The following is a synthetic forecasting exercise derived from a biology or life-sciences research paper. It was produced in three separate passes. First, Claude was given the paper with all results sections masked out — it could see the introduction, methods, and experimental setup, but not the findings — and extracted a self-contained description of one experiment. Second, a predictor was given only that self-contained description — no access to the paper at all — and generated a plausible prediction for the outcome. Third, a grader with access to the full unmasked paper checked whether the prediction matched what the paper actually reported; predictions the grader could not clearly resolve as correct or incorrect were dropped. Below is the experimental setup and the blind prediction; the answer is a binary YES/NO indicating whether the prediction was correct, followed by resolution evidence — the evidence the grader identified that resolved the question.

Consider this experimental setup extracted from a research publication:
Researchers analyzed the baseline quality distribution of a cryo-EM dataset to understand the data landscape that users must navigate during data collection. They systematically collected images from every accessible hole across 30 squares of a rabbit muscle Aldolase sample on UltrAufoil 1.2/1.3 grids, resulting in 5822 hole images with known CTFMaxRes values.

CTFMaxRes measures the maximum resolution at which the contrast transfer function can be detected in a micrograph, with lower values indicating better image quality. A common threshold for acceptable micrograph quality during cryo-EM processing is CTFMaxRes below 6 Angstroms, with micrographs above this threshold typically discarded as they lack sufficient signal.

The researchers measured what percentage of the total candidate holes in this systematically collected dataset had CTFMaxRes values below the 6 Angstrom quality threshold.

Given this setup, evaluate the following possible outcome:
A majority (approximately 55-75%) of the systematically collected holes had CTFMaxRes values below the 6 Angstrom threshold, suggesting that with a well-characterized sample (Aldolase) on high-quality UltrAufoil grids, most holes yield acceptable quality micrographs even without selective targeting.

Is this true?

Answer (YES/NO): NO